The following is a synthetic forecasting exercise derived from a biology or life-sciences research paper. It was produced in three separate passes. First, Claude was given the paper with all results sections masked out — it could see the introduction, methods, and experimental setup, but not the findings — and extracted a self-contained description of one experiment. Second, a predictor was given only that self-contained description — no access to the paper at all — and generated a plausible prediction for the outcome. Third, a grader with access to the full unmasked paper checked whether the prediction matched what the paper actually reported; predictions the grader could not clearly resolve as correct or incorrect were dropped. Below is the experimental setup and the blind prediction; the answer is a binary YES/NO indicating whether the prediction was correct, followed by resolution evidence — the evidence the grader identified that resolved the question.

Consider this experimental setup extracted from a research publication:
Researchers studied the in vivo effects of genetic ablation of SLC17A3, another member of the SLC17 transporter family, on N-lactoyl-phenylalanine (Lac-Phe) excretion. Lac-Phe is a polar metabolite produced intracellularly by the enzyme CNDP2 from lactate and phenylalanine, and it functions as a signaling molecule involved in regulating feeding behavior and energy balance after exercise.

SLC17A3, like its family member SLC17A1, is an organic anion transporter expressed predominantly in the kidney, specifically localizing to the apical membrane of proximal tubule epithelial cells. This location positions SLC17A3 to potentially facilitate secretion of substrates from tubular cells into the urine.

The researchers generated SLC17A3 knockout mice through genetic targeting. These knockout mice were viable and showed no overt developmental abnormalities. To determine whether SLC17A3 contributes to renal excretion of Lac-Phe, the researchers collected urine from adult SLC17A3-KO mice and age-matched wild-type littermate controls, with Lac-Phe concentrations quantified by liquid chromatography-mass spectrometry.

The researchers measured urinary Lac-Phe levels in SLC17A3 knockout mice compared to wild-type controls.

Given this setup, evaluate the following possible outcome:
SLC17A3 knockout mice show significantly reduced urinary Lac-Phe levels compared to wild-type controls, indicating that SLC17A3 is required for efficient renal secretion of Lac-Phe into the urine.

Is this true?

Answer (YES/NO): YES